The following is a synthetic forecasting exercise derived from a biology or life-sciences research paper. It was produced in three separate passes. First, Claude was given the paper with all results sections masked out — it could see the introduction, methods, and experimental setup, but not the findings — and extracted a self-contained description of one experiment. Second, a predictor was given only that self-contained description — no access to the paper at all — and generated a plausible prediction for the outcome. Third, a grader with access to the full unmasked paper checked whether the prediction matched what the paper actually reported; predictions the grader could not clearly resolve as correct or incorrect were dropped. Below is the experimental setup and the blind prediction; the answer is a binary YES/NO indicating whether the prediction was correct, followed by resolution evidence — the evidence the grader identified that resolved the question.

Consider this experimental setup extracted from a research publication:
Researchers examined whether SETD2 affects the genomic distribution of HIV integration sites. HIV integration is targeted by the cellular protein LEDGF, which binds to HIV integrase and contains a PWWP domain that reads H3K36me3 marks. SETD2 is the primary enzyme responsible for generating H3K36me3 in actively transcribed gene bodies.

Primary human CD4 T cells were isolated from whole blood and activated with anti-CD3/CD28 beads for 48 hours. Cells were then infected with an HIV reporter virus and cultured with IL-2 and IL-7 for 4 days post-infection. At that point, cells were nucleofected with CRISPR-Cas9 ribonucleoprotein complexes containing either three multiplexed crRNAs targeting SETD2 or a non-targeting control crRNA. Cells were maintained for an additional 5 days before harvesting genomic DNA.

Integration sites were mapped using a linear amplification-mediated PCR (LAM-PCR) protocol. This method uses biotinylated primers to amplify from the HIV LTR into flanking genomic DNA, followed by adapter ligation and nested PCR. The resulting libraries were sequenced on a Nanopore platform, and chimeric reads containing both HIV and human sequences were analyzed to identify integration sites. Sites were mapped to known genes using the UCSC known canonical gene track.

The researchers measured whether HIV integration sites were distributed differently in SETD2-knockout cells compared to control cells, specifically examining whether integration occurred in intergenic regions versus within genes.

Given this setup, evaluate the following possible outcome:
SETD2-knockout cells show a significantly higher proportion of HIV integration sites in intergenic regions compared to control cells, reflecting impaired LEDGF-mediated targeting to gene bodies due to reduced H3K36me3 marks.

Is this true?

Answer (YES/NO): YES